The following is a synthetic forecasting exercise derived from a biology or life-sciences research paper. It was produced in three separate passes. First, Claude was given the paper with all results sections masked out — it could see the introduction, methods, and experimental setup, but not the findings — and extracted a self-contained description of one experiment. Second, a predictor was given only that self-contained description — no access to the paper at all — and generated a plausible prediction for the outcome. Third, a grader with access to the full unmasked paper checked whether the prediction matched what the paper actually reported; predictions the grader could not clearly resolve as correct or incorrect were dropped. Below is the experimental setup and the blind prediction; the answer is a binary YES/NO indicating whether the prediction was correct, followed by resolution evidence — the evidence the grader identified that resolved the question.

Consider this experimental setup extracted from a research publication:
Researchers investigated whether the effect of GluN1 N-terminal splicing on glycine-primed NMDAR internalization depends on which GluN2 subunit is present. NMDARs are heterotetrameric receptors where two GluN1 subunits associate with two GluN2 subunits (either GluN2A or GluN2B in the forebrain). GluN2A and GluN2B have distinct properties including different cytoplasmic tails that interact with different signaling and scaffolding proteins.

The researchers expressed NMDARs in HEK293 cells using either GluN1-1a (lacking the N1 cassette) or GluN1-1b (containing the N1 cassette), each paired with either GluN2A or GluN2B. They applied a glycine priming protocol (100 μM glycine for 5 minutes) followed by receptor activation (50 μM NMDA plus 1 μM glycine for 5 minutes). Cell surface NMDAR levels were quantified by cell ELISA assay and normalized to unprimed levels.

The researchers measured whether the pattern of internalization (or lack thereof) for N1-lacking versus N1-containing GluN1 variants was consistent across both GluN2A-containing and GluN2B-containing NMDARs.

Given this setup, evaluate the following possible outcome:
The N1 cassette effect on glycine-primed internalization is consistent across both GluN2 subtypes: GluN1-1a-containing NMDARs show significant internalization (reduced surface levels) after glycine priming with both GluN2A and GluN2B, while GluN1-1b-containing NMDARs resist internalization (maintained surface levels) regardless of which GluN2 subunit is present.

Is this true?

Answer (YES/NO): YES